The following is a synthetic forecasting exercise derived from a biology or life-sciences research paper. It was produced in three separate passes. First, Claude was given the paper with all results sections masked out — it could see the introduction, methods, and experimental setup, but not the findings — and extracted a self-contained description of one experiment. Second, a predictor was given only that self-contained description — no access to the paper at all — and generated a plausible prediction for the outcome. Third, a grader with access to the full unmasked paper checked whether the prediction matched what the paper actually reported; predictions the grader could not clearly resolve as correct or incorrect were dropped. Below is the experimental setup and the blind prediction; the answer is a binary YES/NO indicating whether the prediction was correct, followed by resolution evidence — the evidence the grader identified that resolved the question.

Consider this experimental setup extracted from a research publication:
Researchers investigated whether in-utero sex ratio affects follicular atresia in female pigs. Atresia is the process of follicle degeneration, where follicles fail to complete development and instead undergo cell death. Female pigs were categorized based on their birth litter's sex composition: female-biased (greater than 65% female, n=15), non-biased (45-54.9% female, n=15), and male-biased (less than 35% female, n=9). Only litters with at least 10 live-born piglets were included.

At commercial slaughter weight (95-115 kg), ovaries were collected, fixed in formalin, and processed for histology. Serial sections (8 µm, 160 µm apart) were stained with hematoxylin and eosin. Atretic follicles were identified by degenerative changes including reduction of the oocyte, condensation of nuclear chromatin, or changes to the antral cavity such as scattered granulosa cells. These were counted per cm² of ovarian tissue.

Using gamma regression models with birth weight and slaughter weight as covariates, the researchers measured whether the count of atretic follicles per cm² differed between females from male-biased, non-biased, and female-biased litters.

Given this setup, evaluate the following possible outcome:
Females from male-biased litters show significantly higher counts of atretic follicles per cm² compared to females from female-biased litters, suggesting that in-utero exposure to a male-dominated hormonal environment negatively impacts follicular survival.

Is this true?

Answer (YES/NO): NO